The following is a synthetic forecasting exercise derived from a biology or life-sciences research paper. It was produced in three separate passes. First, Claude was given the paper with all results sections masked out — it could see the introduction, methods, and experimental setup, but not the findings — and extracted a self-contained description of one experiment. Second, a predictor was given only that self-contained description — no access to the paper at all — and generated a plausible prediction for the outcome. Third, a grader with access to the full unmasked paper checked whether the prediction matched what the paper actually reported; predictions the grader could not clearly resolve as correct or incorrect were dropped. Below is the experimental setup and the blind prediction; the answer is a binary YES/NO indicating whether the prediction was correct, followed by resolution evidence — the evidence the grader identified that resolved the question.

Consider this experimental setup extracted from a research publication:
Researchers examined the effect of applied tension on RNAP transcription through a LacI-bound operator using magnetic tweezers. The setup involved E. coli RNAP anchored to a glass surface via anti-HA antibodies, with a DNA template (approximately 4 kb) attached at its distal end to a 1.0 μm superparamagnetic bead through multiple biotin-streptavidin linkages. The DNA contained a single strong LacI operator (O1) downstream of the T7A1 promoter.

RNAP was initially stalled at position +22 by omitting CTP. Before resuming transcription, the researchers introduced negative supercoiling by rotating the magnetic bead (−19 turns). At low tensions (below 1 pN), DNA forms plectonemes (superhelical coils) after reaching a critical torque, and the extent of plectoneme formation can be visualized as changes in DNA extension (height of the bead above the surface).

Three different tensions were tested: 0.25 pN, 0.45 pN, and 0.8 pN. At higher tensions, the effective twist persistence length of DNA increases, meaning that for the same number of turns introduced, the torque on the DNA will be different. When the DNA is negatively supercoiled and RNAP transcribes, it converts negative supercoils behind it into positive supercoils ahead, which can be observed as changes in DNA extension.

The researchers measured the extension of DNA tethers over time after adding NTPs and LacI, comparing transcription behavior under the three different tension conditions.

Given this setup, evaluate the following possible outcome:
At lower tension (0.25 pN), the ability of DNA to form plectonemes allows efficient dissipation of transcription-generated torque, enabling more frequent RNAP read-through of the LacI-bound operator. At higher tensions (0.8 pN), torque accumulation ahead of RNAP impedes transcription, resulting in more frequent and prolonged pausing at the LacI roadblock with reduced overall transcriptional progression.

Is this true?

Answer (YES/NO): NO